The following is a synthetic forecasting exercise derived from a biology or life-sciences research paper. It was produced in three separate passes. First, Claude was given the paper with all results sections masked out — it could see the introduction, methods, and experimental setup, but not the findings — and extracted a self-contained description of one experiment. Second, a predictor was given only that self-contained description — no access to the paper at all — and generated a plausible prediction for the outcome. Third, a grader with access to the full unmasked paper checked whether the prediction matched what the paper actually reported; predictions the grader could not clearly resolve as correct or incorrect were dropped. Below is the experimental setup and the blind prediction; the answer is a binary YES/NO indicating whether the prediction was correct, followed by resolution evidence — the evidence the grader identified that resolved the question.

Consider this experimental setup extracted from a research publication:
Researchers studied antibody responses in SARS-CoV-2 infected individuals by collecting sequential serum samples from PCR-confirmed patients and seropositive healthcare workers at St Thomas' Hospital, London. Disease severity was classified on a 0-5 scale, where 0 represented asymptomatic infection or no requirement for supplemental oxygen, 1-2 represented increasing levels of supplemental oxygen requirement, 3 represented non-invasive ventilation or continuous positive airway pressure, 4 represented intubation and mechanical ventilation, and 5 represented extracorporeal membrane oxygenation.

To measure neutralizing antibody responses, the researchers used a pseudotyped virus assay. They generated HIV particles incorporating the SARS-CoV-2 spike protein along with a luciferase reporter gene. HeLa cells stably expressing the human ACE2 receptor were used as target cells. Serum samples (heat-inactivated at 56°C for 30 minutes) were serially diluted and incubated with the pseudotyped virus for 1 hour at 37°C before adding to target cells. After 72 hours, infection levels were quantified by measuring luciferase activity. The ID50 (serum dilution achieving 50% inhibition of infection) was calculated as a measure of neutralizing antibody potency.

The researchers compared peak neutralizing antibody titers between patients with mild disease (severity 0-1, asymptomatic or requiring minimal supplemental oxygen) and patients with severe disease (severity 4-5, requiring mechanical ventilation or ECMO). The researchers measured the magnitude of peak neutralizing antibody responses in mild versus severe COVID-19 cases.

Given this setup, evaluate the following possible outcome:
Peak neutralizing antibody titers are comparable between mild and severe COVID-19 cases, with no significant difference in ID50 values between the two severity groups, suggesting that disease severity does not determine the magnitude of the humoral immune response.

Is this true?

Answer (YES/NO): NO